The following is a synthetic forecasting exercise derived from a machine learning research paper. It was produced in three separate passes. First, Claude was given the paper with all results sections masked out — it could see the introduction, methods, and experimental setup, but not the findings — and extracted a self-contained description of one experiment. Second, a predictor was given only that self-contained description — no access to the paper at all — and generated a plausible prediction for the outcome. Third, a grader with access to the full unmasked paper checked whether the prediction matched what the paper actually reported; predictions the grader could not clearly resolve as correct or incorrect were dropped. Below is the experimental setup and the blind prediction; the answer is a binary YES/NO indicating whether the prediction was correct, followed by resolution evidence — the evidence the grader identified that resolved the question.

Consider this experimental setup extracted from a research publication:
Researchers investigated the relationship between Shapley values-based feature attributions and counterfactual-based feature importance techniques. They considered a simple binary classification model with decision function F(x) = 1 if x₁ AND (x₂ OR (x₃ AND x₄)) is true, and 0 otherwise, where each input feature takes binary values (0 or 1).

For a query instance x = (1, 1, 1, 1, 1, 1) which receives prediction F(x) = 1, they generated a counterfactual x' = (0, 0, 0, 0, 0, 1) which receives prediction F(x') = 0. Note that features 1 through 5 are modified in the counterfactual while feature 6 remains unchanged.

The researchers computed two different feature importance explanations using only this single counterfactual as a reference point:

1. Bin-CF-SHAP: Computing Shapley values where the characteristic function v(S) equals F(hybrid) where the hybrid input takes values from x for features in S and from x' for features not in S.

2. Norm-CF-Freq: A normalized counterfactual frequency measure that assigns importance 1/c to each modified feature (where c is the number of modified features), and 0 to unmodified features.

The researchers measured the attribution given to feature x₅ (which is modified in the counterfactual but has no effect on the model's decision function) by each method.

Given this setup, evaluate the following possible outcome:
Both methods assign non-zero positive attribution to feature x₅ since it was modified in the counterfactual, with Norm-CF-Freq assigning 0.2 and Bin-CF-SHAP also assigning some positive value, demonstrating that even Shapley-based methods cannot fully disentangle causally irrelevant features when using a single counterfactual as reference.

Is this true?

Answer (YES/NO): NO